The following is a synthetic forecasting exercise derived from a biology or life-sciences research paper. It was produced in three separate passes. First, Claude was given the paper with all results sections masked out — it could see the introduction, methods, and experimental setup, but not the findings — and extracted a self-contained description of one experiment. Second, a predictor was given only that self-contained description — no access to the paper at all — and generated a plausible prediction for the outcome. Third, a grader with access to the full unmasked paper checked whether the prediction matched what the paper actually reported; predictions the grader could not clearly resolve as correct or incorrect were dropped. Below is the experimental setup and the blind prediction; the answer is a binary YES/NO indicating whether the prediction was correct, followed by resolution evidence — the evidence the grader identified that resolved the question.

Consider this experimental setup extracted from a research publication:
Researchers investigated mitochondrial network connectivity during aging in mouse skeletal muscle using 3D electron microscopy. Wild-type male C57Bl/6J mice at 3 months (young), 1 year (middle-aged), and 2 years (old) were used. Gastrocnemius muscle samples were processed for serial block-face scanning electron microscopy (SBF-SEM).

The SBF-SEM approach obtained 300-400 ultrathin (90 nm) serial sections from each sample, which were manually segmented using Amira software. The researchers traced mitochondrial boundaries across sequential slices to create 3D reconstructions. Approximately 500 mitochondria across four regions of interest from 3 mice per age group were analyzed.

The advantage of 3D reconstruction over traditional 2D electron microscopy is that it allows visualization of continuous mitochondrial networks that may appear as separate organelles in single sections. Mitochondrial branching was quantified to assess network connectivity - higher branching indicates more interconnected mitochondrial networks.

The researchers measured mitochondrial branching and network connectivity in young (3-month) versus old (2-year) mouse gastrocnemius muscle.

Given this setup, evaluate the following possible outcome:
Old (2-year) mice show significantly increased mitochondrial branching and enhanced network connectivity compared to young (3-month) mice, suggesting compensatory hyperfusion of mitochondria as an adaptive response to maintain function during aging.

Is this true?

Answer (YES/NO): NO